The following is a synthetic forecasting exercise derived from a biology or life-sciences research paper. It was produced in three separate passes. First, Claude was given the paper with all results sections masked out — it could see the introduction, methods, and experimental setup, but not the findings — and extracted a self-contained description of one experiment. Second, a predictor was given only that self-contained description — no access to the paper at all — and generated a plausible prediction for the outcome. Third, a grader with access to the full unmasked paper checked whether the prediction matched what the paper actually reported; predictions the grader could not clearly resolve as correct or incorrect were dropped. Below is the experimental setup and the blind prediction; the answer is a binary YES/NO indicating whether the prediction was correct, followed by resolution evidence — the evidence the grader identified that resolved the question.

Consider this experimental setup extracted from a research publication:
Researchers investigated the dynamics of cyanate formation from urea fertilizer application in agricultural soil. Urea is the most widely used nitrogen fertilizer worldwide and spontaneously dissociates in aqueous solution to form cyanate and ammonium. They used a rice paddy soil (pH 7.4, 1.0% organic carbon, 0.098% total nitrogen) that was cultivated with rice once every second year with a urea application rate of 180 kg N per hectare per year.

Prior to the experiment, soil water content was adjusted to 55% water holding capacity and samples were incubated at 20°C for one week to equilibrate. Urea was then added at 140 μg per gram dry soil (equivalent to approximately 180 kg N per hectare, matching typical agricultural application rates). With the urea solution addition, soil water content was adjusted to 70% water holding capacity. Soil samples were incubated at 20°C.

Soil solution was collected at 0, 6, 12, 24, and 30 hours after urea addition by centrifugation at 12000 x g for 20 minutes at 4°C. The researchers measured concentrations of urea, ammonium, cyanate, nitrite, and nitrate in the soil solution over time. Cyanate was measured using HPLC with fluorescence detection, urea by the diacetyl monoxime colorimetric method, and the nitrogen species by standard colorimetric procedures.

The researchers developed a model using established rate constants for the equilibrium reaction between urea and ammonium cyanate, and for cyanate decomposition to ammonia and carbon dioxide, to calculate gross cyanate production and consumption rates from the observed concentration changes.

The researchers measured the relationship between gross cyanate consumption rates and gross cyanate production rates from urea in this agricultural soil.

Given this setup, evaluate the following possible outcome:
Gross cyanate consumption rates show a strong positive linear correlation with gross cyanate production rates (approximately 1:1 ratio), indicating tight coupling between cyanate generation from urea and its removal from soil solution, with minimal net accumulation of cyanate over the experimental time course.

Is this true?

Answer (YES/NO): NO